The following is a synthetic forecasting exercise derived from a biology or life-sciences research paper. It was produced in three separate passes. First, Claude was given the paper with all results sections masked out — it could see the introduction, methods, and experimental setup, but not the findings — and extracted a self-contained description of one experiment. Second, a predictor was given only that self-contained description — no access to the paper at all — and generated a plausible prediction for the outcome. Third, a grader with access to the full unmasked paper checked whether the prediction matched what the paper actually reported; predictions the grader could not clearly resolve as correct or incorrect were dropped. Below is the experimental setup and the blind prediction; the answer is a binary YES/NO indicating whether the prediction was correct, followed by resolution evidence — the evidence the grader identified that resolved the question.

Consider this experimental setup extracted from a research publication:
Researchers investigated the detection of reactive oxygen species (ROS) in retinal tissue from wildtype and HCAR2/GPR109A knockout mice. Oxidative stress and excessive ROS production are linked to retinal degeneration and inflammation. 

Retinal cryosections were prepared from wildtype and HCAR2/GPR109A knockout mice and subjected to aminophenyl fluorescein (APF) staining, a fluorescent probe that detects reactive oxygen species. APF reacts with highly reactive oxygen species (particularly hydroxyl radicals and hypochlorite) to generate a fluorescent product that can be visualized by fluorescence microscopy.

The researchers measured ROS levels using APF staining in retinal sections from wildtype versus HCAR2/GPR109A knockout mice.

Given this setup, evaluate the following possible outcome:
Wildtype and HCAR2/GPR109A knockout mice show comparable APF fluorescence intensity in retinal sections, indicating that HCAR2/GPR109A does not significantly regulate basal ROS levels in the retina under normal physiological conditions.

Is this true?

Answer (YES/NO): NO